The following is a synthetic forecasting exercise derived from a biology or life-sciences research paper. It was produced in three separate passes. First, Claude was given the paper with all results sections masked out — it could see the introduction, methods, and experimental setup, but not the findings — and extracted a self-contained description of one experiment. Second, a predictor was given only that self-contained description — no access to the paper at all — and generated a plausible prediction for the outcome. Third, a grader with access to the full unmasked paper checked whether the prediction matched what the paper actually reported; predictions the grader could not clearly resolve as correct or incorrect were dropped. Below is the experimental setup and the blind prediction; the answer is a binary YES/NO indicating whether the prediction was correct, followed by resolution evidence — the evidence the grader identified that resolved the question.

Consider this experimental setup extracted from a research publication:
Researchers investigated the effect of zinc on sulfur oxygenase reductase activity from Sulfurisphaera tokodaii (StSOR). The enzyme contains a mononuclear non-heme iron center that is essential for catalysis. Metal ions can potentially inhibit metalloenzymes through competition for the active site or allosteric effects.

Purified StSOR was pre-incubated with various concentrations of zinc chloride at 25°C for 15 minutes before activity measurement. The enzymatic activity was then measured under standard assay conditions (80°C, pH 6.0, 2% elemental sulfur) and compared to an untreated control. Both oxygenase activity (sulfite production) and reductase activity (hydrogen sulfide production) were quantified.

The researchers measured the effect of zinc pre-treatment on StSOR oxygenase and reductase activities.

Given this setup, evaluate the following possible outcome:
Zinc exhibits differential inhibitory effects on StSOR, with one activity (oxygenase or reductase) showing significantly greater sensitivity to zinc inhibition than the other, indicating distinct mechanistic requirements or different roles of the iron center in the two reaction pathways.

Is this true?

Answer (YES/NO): NO